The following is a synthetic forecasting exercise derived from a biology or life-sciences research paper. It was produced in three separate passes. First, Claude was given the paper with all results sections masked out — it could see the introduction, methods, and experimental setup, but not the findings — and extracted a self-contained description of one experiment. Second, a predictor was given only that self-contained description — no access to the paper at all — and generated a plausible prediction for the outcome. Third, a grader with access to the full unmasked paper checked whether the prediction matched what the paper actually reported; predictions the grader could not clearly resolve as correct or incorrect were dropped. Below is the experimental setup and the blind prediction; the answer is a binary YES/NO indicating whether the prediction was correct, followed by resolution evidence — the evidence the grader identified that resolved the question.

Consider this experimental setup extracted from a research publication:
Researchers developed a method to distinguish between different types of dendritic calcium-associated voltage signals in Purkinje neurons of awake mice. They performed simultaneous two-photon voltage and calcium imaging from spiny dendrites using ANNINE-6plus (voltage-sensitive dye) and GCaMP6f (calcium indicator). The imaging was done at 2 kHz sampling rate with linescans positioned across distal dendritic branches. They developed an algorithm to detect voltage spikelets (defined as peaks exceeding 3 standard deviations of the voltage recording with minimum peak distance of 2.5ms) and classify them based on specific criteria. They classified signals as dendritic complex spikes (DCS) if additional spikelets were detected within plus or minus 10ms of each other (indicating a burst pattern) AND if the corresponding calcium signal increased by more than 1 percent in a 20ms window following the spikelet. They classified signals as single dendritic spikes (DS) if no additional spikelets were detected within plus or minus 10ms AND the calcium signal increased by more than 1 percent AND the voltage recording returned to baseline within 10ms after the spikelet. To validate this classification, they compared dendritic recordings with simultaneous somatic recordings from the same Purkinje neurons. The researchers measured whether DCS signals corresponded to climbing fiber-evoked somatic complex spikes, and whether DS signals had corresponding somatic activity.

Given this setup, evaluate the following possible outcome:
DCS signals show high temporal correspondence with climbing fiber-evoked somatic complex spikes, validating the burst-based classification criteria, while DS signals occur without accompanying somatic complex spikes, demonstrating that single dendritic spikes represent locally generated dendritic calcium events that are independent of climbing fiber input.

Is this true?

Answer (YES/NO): YES